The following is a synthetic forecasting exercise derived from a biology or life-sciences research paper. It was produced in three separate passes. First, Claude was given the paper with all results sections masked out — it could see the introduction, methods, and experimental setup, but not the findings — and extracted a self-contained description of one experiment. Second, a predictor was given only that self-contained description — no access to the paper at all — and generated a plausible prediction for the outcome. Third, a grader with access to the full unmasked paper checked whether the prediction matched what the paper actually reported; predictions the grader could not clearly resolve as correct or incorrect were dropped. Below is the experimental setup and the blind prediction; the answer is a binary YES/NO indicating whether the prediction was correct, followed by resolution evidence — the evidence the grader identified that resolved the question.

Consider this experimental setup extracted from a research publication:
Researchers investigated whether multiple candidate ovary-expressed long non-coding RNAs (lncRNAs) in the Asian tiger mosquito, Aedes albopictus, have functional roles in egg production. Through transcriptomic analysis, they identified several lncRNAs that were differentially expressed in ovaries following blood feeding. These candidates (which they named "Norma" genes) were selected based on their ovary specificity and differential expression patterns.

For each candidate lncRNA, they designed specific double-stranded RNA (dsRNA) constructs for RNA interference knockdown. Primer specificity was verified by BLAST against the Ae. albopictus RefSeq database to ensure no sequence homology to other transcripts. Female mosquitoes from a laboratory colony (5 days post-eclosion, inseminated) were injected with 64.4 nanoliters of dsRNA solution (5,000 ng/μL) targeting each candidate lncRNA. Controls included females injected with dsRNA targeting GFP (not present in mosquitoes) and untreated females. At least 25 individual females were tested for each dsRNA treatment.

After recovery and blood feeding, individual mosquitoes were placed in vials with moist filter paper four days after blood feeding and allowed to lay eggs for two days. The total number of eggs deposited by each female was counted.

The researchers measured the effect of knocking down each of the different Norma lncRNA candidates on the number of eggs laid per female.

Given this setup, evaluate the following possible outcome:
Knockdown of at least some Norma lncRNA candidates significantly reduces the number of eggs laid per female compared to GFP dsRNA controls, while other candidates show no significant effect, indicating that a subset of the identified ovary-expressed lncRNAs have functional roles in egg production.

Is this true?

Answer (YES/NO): YES